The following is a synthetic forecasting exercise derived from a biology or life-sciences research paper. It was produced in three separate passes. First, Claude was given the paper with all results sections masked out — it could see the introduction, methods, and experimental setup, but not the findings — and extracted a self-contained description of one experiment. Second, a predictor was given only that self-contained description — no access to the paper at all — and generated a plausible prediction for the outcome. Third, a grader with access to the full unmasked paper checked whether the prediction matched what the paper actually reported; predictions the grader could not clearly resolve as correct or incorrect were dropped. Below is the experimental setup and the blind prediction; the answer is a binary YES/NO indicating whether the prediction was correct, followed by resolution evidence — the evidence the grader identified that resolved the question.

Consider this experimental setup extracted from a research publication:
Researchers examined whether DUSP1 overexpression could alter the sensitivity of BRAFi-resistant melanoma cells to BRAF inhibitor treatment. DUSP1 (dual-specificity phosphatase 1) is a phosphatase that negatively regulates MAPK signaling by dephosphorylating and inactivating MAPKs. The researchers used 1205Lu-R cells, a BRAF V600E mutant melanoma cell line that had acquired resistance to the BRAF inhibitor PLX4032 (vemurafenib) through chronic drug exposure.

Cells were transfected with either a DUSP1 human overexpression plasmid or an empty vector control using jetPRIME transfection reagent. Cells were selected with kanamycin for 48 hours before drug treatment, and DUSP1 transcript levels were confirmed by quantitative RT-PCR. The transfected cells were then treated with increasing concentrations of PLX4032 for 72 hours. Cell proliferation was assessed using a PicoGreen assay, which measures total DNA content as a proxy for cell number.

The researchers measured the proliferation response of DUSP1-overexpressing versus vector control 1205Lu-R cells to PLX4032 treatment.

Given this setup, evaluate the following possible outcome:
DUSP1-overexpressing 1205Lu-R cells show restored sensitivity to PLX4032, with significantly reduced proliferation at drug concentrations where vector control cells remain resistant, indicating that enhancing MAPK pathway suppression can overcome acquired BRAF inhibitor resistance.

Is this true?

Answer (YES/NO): YES